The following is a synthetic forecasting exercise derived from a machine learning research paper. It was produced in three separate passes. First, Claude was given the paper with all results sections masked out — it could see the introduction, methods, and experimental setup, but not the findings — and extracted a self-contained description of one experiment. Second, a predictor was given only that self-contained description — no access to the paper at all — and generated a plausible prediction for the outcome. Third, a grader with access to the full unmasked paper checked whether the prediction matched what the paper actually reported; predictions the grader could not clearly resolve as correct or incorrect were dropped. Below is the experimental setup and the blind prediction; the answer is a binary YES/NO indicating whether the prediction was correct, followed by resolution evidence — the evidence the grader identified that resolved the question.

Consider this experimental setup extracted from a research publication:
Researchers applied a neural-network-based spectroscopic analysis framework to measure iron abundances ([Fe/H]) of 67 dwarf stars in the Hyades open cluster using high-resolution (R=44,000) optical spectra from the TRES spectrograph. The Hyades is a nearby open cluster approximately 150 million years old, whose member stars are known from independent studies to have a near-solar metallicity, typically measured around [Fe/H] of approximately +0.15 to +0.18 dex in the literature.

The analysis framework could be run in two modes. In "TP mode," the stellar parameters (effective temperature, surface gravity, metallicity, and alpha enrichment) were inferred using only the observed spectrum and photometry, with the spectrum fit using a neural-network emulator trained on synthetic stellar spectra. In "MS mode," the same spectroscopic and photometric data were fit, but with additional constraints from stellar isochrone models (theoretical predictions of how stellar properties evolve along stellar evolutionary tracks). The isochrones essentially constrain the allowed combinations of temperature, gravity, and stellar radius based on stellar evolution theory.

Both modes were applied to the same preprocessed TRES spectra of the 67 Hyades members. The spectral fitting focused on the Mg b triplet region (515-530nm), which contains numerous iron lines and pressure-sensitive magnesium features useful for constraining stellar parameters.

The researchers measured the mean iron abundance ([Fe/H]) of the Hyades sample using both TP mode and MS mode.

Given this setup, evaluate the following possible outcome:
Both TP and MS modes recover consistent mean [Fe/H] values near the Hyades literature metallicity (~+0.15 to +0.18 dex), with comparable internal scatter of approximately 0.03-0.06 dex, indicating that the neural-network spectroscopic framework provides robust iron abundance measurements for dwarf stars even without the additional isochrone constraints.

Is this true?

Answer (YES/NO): YES